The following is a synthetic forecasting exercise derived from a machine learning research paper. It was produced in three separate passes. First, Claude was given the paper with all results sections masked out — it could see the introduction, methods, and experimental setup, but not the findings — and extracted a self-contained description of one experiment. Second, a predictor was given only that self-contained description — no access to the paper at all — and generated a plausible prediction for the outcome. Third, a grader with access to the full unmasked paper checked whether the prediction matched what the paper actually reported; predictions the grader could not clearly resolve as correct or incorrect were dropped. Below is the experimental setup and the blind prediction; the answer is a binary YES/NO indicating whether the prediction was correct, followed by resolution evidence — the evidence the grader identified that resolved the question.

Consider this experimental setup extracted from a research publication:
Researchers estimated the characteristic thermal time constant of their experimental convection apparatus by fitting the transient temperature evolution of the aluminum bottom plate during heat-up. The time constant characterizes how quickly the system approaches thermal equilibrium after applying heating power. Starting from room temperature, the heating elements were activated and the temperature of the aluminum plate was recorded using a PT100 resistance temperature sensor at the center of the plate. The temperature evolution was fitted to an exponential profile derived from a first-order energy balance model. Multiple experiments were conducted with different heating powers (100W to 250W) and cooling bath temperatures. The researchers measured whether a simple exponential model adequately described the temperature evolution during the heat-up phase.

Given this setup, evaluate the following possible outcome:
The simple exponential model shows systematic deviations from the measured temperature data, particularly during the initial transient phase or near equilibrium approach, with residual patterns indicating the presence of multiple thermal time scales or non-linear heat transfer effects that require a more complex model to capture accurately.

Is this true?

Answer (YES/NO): NO